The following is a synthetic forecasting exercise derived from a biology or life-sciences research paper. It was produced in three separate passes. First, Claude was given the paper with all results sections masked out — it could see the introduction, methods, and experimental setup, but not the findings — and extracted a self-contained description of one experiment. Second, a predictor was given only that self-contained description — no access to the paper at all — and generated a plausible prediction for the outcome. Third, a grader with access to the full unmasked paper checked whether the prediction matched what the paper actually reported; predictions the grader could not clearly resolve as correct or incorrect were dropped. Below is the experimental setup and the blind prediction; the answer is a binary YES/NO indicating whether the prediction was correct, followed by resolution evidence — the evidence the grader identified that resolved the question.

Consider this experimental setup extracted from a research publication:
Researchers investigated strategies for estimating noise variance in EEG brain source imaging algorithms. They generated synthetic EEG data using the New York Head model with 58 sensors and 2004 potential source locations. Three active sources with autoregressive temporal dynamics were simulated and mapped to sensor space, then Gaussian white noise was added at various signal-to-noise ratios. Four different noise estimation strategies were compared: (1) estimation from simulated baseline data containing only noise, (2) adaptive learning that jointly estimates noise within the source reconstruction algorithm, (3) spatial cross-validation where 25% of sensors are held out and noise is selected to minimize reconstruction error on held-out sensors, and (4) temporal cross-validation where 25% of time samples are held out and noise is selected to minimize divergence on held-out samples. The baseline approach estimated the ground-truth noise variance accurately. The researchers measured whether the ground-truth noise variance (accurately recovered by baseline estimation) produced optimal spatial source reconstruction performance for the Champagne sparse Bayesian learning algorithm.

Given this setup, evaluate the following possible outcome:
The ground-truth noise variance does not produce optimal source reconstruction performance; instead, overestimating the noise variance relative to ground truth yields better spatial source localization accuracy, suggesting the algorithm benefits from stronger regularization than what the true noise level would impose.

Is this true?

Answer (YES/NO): YES